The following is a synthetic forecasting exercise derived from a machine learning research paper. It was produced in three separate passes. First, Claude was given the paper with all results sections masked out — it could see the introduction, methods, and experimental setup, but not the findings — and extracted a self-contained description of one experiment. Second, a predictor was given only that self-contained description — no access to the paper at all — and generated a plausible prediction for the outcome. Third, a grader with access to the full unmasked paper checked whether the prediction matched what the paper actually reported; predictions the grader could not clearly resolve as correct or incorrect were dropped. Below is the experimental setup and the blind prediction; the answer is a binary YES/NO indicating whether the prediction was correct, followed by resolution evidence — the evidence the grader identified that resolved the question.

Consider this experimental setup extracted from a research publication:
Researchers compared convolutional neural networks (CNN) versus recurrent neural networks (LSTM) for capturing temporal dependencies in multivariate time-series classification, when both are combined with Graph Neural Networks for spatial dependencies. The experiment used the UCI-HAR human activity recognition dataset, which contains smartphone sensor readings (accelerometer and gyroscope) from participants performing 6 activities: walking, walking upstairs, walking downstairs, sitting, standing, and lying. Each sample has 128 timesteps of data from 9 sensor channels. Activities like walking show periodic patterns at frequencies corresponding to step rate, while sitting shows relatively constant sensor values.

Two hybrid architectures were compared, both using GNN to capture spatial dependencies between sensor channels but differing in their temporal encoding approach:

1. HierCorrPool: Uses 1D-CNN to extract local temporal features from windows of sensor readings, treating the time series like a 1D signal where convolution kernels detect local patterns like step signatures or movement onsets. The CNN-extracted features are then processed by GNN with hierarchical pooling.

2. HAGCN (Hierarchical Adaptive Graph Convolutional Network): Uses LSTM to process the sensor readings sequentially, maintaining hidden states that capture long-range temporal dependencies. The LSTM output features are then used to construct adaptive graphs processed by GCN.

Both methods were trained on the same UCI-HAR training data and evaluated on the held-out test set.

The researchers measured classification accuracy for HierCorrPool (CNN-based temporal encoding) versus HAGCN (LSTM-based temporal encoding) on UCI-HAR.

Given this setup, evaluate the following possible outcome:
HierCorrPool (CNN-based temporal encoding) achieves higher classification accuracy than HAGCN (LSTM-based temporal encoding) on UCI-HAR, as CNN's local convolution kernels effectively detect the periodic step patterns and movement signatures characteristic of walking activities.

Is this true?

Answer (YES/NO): YES